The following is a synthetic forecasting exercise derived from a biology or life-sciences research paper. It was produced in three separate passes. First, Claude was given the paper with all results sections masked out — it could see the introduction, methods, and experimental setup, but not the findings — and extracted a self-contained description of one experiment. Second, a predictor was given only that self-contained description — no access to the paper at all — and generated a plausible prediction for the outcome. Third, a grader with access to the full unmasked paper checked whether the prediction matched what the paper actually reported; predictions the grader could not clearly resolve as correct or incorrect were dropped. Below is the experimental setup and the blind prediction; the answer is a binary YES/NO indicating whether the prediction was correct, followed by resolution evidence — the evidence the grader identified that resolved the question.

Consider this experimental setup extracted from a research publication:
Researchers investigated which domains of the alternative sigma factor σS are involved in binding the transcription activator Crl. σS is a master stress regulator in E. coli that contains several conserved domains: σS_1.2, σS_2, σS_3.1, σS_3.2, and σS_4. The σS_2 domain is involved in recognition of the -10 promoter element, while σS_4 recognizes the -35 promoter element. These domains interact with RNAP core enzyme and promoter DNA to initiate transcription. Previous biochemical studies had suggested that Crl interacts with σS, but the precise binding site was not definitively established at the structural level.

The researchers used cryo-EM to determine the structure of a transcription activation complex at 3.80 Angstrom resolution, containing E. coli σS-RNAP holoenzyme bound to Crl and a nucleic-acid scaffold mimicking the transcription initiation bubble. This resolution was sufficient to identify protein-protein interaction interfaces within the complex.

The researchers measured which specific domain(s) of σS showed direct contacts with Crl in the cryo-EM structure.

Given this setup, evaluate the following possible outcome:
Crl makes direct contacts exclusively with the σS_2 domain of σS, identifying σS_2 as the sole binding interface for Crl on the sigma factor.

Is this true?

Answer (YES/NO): NO